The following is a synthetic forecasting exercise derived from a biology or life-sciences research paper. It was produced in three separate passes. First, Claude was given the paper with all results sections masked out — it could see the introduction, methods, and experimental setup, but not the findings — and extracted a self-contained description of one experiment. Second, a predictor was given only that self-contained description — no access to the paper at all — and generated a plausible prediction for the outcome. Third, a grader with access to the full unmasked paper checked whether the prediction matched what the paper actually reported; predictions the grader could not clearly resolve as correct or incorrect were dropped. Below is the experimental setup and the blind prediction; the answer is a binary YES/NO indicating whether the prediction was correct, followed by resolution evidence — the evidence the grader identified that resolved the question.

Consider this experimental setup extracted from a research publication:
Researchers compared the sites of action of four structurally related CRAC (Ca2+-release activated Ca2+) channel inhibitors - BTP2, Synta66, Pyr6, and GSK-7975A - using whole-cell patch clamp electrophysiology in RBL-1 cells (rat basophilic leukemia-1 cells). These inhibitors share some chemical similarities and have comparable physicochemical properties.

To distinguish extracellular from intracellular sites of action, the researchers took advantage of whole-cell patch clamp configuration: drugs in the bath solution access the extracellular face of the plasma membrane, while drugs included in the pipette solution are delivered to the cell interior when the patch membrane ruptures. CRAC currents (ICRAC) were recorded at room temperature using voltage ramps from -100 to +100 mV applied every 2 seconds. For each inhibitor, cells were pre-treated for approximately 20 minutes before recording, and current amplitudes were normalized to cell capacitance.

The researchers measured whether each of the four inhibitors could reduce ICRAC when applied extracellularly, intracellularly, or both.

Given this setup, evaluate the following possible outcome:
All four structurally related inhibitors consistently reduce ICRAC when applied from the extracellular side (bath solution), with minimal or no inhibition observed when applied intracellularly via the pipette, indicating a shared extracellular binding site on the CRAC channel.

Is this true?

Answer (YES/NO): NO